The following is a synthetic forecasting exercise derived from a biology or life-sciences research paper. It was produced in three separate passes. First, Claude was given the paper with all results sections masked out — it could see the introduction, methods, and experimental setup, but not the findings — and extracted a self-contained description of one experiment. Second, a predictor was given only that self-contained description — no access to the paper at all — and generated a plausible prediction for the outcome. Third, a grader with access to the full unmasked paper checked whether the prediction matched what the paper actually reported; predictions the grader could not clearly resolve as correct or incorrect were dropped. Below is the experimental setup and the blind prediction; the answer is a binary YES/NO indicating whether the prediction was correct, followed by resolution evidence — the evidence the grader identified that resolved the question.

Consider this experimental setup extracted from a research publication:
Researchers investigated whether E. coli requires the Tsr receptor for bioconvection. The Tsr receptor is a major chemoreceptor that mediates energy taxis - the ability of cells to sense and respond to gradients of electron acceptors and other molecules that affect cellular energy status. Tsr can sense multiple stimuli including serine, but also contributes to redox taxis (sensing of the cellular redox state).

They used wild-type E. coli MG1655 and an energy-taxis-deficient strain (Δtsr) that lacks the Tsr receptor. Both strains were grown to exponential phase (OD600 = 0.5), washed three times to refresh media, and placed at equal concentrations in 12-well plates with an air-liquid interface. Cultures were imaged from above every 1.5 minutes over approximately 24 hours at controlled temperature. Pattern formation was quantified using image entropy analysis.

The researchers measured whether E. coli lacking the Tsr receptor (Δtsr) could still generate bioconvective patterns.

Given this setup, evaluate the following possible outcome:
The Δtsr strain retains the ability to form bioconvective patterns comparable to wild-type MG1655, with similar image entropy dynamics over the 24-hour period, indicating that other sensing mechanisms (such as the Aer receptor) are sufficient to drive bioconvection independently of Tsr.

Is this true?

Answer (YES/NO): NO